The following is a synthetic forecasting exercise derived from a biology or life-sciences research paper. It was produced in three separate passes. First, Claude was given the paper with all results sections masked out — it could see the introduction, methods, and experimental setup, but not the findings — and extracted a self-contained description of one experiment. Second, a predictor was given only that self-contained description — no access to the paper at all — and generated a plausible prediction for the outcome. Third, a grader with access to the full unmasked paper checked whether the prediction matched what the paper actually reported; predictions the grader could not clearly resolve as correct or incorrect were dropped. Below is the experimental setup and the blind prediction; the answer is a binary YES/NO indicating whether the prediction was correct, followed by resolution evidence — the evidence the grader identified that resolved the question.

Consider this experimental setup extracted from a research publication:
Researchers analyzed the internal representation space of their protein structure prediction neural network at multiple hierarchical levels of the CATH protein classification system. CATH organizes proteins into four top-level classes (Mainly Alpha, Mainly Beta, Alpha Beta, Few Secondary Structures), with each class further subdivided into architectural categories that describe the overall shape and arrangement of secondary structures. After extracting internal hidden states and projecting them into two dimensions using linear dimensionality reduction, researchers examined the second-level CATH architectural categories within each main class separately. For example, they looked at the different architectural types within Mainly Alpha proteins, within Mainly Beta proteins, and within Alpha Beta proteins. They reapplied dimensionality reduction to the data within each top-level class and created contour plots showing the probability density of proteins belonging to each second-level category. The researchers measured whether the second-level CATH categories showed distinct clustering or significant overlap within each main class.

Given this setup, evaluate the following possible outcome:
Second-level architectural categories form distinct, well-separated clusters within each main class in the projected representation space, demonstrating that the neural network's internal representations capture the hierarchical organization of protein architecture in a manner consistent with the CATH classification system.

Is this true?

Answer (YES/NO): NO